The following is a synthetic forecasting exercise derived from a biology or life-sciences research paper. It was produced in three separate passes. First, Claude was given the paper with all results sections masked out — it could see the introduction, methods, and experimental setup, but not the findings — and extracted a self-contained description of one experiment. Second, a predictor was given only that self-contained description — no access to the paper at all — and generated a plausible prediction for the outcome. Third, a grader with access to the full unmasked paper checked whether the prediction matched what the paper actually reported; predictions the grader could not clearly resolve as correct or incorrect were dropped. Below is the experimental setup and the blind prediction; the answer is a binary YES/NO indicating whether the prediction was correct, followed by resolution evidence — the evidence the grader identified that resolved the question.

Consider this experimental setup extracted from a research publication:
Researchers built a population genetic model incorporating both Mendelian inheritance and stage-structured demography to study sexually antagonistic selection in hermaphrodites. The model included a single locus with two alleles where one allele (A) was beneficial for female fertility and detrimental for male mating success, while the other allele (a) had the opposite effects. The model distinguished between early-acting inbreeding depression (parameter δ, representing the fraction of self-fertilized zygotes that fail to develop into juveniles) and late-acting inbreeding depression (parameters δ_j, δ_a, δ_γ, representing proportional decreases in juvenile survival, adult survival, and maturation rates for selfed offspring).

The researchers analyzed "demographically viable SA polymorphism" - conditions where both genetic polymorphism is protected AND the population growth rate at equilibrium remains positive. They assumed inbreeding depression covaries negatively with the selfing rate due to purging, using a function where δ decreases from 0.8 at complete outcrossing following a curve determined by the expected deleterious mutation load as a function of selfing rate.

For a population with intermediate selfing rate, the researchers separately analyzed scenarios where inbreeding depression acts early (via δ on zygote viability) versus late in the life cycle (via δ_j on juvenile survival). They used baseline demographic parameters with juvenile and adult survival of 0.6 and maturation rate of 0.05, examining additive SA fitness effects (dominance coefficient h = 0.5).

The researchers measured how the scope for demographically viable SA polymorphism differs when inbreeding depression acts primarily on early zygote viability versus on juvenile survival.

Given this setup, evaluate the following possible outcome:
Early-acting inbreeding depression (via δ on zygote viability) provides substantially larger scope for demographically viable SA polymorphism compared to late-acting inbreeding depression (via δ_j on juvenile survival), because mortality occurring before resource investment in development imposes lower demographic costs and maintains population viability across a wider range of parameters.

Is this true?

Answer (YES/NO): NO